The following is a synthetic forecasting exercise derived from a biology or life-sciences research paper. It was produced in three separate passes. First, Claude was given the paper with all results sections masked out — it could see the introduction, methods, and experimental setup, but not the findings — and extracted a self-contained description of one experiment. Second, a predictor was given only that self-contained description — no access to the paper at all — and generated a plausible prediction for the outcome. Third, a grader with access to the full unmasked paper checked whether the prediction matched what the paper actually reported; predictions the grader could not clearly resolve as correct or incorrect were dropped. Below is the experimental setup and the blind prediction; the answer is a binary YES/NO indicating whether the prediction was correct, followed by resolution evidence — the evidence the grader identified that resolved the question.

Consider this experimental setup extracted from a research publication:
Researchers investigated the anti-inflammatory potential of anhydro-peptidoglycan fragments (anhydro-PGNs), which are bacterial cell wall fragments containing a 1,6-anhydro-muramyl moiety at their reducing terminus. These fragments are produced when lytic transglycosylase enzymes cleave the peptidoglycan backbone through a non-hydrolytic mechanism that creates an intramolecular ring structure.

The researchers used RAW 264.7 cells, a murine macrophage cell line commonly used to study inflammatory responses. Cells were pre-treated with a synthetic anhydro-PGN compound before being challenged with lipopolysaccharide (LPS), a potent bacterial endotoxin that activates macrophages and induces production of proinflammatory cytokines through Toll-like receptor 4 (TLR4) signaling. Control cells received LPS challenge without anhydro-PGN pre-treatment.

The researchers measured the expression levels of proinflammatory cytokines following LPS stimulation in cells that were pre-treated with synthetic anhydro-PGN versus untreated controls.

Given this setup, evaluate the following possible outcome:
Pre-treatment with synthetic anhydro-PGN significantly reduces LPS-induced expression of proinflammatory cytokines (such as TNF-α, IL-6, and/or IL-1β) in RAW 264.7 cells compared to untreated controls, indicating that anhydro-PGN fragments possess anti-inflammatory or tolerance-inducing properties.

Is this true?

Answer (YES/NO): YES